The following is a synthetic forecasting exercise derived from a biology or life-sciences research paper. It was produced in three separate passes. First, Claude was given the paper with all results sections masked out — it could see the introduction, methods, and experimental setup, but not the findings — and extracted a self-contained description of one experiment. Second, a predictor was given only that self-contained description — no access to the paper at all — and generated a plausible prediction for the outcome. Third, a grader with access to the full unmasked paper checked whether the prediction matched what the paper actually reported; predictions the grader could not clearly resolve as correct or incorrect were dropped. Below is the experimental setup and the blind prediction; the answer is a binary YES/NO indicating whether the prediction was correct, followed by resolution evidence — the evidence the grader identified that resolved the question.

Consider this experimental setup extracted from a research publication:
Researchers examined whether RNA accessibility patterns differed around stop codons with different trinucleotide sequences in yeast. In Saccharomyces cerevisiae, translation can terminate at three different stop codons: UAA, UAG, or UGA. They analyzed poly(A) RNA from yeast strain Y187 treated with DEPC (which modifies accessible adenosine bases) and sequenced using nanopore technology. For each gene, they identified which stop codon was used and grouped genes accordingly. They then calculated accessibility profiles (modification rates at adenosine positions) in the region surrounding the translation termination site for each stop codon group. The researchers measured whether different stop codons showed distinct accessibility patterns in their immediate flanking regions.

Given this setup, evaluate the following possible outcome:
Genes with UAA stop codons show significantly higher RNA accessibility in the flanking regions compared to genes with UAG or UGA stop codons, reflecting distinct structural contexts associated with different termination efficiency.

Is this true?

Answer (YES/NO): NO